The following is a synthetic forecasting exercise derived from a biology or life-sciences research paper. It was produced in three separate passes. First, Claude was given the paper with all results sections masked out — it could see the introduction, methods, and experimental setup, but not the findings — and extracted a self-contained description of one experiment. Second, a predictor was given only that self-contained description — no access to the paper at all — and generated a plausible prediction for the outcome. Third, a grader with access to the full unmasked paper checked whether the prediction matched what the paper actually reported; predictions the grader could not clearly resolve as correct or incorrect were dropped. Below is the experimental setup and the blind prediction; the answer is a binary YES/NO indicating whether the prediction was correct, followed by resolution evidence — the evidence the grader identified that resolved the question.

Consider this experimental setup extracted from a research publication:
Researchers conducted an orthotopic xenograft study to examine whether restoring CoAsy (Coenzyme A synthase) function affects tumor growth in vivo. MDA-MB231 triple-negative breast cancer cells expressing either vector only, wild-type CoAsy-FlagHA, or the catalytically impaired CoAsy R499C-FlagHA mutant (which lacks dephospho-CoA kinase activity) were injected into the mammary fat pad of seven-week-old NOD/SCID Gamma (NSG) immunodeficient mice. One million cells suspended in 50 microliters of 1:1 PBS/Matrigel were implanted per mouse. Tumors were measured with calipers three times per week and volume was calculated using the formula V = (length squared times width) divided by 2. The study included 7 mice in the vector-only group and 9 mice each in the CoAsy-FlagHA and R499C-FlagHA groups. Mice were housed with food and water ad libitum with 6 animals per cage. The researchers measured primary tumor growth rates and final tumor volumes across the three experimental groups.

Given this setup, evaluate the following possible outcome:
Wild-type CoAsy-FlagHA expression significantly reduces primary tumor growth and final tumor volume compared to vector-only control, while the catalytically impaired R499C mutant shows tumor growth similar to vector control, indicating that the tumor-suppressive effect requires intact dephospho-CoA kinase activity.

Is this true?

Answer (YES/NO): NO